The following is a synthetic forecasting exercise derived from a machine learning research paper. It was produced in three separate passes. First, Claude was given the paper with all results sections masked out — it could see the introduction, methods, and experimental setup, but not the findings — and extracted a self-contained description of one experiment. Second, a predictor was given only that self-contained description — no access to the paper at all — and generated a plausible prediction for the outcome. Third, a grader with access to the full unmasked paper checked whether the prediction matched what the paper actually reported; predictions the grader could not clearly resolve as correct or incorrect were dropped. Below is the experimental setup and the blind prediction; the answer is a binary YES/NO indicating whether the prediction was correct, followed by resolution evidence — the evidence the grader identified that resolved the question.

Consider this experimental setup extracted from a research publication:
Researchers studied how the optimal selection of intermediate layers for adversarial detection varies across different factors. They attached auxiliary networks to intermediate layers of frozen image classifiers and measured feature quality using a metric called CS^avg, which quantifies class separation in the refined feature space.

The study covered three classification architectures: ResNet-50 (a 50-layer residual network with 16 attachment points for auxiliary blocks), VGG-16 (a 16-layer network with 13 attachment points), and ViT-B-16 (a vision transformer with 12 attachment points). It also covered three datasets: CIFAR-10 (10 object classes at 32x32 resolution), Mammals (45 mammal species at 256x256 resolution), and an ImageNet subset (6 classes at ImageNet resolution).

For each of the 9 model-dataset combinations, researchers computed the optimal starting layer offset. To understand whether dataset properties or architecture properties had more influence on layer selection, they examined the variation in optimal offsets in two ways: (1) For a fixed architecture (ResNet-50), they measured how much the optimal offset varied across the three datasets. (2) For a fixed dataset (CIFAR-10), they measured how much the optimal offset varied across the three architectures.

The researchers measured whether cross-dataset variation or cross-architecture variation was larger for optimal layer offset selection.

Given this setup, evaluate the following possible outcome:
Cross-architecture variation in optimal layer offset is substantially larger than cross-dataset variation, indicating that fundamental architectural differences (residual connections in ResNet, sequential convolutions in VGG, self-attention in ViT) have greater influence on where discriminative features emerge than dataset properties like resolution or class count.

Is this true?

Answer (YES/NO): NO